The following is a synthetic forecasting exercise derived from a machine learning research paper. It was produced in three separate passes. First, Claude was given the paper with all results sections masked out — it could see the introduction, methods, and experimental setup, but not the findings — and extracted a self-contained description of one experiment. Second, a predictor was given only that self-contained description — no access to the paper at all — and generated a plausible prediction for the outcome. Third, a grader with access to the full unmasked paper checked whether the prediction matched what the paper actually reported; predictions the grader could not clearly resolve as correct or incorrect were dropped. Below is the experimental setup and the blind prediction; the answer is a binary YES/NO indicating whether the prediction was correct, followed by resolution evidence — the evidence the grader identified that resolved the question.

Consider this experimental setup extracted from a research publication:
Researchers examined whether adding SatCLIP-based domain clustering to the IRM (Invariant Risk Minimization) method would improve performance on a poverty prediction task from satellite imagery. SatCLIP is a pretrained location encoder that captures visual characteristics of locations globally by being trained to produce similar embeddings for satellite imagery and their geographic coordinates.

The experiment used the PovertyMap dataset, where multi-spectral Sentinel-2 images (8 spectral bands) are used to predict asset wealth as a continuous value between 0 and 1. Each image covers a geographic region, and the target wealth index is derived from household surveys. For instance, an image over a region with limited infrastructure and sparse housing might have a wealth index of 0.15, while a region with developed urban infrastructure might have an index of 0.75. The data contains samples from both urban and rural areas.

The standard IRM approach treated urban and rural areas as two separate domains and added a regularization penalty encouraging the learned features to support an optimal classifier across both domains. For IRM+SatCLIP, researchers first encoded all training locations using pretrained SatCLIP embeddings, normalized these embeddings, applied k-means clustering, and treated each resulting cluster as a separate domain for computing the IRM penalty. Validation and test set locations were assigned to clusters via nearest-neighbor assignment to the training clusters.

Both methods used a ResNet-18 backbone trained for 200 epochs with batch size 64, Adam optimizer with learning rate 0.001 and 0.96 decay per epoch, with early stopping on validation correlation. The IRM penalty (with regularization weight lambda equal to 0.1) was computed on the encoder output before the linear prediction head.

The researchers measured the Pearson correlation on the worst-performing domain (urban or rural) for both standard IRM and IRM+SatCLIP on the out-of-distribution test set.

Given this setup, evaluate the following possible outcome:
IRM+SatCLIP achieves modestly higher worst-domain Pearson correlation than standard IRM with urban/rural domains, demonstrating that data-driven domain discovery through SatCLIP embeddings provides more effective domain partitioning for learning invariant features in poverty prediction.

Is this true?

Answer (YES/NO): NO